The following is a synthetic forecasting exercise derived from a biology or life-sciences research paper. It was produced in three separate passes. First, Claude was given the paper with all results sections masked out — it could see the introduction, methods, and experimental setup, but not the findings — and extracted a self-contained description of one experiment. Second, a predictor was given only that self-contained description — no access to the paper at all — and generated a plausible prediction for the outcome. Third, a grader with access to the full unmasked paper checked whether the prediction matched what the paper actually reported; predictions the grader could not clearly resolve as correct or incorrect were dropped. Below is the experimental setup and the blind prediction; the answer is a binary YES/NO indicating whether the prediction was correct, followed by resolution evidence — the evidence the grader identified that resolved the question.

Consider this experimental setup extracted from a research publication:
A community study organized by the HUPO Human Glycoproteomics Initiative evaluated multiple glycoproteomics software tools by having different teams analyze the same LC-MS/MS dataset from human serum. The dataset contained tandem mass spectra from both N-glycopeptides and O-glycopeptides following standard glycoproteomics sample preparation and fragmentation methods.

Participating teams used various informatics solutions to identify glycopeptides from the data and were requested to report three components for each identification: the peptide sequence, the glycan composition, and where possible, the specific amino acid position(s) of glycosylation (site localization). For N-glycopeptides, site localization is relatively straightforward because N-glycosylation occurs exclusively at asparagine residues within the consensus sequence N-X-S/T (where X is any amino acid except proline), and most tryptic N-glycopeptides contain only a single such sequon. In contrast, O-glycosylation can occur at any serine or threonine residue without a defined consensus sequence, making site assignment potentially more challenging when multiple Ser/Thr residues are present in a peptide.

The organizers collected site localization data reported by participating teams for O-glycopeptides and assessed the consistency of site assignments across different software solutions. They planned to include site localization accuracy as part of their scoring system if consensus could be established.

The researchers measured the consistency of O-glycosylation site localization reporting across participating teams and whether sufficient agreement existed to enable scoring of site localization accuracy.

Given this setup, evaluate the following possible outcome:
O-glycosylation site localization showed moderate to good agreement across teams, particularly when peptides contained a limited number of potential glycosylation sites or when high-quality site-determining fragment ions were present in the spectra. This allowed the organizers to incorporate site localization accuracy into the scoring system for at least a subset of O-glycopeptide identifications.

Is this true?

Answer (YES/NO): NO